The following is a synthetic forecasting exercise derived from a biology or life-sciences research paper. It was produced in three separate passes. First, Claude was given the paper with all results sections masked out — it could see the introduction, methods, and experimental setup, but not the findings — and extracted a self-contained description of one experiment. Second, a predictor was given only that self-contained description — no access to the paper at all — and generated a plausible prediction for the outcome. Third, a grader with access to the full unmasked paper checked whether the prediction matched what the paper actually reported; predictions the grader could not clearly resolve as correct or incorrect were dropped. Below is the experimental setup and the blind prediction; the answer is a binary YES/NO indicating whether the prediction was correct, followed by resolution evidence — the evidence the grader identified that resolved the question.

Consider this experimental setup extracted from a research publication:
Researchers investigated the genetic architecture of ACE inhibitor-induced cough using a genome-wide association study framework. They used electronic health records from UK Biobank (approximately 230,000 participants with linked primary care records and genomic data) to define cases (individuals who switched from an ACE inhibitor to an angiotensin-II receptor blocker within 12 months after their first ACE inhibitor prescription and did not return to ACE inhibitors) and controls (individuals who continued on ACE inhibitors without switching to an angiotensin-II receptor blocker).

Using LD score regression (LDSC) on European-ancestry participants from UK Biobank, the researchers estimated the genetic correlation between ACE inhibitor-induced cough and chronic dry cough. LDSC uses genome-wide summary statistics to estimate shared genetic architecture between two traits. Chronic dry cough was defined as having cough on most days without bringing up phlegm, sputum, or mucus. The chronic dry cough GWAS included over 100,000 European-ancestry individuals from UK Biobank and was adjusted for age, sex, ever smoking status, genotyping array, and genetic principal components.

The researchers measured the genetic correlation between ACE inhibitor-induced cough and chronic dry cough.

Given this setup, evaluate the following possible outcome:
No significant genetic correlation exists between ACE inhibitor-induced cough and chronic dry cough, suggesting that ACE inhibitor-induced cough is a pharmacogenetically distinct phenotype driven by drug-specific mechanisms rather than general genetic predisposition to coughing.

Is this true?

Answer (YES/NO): NO